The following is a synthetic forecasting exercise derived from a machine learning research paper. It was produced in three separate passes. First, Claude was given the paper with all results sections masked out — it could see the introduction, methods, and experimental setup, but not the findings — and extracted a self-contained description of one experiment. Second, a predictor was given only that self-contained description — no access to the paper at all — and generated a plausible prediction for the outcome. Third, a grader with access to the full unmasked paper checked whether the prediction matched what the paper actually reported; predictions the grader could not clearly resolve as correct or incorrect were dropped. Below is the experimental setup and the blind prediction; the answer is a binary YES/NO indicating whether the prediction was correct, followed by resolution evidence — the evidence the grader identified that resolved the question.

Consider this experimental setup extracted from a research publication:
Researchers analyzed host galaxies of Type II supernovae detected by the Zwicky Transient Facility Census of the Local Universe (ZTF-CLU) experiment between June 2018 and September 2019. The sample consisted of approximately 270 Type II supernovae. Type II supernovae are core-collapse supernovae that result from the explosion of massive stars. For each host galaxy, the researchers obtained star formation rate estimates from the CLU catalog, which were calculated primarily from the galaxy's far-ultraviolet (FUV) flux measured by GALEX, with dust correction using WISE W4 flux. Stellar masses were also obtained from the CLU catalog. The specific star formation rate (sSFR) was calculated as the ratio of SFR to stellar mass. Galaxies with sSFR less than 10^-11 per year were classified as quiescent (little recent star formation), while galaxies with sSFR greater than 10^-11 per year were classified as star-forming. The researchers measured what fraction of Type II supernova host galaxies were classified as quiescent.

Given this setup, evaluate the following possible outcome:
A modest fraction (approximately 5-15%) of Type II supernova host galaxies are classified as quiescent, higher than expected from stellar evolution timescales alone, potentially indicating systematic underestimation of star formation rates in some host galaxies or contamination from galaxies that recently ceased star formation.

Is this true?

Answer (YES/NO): NO